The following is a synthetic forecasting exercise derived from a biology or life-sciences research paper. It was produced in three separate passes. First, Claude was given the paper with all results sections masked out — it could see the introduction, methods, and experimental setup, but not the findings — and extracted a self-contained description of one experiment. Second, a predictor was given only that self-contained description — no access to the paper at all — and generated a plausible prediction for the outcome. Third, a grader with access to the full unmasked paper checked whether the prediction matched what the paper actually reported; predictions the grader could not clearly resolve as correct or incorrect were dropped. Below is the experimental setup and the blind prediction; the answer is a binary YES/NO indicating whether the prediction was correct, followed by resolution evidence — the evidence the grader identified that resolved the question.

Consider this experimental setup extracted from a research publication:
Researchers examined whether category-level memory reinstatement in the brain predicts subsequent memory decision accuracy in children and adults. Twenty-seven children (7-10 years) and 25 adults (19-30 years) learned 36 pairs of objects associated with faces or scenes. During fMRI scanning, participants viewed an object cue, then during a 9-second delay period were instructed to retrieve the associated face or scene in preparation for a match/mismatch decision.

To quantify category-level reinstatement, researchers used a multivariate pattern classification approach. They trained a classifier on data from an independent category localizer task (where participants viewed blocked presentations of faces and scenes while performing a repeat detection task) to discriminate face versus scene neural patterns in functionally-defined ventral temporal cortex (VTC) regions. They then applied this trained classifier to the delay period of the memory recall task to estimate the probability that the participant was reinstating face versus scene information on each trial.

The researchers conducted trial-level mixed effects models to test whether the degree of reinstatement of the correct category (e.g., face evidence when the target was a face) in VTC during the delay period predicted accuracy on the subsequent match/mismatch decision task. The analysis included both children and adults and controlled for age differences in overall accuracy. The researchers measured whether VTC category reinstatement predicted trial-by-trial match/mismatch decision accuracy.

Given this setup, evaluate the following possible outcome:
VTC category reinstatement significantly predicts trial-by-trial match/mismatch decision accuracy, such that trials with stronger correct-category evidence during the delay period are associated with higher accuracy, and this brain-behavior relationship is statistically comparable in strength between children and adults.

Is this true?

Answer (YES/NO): YES